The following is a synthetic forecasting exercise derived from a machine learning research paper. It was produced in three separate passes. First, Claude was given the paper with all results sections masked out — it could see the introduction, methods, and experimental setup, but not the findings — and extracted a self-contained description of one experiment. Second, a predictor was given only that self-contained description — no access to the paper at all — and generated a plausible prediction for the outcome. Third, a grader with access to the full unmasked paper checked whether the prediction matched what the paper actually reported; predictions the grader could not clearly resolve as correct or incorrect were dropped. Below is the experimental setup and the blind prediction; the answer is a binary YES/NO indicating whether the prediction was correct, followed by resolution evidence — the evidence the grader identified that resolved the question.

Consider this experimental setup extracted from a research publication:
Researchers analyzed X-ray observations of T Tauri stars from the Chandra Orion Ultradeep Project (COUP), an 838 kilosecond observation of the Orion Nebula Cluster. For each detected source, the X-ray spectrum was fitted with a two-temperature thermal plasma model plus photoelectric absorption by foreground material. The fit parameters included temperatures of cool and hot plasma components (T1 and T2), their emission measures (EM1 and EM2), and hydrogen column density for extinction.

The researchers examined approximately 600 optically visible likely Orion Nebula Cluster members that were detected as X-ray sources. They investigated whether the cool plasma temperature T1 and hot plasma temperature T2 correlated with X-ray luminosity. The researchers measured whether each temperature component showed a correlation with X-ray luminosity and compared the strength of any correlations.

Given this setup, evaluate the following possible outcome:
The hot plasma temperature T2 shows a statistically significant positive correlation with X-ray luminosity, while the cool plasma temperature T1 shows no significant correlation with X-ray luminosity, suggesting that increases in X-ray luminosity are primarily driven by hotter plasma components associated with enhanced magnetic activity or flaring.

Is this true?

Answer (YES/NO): NO